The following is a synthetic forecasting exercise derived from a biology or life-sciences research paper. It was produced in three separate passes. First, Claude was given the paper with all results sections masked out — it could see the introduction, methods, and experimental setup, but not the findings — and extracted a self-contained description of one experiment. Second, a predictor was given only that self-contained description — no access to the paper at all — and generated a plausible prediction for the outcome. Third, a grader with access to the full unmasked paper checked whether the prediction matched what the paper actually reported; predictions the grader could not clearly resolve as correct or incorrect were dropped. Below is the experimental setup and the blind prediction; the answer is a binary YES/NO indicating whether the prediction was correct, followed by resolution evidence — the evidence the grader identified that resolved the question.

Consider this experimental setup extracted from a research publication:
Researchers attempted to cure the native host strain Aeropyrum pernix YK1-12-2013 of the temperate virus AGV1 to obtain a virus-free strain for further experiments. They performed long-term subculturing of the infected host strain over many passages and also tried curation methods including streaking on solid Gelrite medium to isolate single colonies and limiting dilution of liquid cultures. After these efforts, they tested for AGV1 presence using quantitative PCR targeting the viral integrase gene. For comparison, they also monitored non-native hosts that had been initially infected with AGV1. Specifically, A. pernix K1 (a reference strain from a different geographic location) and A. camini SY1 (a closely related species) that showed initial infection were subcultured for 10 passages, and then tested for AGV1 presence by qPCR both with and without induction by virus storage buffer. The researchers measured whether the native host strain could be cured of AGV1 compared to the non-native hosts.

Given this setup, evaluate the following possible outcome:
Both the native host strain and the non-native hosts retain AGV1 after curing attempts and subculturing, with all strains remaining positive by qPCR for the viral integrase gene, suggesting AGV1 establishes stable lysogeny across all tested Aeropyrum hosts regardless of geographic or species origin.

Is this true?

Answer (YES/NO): NO